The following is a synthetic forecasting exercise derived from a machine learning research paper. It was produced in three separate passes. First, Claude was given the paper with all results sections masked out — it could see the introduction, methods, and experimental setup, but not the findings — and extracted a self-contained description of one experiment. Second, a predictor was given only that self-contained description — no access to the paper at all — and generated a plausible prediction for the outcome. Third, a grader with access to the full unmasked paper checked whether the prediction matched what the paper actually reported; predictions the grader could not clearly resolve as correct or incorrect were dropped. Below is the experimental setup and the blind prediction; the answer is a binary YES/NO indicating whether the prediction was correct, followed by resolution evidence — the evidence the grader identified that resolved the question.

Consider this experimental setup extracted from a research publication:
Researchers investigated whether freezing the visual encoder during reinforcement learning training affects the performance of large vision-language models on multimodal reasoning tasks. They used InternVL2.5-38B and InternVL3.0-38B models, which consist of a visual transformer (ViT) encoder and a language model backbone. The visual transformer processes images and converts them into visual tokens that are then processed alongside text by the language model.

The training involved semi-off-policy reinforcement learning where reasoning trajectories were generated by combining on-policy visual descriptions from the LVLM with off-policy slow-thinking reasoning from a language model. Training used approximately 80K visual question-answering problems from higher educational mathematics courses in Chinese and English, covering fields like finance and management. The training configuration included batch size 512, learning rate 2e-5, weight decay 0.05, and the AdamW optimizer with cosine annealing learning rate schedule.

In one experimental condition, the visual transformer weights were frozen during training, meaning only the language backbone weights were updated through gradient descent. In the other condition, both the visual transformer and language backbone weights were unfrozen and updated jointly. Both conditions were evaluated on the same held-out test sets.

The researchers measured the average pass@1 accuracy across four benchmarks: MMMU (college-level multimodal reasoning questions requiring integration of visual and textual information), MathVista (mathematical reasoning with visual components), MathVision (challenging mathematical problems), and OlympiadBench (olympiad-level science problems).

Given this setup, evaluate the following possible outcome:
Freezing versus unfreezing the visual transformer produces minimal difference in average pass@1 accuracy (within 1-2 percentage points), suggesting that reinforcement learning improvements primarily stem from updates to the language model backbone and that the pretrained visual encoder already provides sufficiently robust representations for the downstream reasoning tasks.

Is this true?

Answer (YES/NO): NO